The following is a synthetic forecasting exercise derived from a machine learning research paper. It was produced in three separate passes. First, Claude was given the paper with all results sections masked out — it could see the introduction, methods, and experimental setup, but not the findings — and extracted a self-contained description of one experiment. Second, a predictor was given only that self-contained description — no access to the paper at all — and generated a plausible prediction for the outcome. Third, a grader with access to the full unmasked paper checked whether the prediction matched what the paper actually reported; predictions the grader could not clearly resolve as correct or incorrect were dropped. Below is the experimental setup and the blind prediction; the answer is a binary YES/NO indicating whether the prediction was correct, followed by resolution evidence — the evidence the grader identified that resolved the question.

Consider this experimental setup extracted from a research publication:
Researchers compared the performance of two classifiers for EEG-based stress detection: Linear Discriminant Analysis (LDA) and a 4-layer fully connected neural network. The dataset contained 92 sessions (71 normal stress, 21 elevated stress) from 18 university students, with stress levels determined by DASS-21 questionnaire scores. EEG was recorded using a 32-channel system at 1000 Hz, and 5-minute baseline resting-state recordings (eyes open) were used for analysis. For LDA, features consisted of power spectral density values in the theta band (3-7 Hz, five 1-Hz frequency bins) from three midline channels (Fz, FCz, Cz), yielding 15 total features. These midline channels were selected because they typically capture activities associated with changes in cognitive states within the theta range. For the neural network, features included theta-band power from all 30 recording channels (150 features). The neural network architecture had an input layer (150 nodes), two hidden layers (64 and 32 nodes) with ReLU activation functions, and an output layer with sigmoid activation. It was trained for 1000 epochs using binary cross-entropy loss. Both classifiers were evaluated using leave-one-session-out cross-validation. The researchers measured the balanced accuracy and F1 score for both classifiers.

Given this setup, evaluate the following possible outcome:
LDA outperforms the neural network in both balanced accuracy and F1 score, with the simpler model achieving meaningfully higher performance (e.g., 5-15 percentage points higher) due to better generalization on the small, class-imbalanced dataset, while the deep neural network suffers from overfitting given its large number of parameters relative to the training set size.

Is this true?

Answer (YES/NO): NO